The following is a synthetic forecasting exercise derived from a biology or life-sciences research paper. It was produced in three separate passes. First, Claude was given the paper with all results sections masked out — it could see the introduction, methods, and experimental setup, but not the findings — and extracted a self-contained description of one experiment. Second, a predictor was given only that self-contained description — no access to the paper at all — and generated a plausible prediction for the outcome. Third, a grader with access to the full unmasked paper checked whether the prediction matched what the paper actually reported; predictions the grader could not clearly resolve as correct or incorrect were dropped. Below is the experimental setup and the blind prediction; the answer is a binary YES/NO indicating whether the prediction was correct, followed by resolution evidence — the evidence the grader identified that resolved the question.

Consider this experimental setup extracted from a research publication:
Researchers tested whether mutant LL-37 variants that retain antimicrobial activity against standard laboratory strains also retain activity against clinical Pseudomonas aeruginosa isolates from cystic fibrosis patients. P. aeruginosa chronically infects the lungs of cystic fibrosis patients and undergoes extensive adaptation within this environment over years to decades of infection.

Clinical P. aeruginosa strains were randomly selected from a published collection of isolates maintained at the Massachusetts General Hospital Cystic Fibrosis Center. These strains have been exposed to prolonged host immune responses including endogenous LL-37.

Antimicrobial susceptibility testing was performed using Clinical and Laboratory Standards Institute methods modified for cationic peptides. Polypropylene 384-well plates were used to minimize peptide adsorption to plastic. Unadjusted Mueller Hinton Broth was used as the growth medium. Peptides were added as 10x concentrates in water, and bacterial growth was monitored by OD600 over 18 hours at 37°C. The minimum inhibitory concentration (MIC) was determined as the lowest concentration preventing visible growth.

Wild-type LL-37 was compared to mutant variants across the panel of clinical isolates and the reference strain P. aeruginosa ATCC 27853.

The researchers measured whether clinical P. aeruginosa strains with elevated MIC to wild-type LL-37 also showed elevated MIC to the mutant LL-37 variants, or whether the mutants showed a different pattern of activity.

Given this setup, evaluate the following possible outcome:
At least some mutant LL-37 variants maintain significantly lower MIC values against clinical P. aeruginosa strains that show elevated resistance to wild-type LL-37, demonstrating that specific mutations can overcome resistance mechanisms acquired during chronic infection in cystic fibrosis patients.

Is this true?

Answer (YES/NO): NO